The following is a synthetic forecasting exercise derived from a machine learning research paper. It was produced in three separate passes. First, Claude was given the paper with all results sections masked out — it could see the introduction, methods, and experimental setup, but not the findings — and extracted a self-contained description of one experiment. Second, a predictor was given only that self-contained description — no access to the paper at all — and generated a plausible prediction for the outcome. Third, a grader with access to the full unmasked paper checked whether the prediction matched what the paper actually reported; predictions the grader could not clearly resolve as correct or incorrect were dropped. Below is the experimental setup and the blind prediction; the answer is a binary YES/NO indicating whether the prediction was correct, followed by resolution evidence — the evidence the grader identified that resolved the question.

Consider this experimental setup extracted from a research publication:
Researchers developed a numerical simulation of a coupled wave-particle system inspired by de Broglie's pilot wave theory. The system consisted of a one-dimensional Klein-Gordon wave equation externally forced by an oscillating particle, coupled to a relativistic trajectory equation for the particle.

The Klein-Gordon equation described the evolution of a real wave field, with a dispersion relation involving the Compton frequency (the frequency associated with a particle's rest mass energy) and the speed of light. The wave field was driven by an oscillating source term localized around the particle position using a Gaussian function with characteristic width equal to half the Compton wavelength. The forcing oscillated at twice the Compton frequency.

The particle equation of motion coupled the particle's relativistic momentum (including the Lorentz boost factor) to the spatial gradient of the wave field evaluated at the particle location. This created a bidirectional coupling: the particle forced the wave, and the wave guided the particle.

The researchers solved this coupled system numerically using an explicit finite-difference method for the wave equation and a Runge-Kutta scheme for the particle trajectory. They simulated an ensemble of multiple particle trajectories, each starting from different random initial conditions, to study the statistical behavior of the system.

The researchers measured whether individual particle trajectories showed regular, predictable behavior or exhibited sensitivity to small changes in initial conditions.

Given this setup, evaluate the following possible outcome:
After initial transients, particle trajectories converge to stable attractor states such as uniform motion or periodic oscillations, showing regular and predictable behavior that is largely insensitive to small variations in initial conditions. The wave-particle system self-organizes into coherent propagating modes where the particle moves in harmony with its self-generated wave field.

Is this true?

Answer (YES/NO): NO